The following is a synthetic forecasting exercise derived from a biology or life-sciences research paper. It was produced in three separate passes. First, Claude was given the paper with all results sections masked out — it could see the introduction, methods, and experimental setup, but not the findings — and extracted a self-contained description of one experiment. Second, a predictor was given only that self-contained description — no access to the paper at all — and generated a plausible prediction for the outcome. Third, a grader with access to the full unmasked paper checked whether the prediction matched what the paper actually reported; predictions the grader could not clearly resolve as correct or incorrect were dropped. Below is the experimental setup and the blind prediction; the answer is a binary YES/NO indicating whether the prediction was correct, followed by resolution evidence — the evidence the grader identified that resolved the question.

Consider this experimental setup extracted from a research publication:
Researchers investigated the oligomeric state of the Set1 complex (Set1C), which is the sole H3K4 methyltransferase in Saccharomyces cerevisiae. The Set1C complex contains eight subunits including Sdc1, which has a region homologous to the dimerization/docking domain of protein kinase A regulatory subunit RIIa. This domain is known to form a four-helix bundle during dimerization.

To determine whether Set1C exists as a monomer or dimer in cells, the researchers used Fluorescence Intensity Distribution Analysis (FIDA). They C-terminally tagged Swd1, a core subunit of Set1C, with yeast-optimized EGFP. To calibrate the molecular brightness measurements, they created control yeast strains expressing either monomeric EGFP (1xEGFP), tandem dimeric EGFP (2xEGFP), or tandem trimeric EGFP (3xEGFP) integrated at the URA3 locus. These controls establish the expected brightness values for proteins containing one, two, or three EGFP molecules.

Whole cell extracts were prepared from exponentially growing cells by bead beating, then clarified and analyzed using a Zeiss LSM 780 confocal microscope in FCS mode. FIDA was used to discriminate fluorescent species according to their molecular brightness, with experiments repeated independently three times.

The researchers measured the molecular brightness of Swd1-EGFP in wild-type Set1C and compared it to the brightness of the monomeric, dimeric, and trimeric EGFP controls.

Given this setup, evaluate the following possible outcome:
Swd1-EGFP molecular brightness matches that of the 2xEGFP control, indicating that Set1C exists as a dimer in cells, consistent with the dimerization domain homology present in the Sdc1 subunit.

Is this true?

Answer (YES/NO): YES